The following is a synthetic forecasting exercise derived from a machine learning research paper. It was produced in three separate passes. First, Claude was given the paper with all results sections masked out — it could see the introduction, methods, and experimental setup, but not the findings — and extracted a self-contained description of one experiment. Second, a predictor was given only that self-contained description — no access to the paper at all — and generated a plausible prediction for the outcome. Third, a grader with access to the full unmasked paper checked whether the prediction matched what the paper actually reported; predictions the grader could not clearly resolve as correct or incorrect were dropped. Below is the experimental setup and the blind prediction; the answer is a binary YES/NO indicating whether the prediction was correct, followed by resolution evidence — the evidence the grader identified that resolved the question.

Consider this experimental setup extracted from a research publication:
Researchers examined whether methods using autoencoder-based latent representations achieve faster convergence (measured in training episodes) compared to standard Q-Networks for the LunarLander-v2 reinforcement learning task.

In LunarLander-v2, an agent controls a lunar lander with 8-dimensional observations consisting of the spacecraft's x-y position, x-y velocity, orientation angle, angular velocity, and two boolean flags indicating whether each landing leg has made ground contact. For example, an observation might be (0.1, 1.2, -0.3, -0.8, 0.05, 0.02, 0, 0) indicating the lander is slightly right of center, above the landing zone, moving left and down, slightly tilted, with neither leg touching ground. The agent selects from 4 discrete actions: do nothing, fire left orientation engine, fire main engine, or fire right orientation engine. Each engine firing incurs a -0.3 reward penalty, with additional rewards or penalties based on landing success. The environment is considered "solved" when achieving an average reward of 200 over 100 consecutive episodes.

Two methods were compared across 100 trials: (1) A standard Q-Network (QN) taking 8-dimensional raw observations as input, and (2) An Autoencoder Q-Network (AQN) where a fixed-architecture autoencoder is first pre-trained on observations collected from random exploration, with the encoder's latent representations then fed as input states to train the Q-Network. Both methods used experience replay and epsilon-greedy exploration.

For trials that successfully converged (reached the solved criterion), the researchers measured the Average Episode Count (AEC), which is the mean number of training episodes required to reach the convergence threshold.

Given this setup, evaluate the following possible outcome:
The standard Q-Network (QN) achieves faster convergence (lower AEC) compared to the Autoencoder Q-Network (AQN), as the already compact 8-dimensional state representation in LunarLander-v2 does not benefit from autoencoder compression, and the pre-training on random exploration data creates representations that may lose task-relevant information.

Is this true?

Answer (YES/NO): NO